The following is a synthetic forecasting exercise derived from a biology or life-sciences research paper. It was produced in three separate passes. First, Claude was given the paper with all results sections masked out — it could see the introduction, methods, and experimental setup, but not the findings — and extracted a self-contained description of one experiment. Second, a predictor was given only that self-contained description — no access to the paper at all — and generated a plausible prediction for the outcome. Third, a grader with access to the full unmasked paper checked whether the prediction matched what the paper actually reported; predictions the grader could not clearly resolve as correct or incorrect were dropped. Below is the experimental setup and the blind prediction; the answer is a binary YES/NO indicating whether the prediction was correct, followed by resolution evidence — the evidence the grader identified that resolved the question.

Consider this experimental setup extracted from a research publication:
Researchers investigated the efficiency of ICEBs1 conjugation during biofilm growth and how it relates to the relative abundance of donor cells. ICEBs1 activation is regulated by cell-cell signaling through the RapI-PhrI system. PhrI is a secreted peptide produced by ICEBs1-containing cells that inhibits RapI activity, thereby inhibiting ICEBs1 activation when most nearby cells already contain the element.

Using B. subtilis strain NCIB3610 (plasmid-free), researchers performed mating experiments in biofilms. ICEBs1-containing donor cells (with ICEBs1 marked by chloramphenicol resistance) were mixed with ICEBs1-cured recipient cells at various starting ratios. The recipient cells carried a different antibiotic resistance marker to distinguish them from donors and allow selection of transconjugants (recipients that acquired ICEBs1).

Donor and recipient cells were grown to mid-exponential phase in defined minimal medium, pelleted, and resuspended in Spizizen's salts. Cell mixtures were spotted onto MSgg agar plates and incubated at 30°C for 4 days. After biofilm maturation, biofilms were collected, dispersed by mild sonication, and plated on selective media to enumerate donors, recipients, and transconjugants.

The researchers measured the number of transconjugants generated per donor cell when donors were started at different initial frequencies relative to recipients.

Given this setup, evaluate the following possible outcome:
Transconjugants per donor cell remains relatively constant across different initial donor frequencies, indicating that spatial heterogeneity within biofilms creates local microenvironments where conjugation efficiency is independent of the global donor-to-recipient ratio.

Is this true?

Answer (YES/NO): NO